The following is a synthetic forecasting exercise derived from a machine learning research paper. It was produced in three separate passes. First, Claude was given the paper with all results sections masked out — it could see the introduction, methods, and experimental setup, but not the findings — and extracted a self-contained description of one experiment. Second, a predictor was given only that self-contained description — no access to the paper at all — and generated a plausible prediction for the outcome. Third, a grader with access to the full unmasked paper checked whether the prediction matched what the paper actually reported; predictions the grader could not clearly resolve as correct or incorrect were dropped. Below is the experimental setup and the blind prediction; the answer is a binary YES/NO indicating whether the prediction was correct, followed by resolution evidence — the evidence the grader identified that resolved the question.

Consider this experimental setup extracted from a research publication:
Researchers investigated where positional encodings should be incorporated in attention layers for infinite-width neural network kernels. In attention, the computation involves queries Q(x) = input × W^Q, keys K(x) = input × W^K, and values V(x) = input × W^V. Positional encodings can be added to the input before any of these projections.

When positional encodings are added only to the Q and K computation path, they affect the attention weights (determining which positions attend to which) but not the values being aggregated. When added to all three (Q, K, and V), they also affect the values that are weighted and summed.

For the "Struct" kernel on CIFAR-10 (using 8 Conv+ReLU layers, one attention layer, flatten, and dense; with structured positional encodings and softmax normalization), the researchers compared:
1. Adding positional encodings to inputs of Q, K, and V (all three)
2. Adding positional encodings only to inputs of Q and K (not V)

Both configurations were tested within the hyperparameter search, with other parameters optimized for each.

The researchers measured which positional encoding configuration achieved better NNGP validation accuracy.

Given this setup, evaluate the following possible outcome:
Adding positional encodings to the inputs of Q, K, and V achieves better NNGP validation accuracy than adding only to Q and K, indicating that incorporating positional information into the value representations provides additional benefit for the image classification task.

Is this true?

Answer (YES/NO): NO